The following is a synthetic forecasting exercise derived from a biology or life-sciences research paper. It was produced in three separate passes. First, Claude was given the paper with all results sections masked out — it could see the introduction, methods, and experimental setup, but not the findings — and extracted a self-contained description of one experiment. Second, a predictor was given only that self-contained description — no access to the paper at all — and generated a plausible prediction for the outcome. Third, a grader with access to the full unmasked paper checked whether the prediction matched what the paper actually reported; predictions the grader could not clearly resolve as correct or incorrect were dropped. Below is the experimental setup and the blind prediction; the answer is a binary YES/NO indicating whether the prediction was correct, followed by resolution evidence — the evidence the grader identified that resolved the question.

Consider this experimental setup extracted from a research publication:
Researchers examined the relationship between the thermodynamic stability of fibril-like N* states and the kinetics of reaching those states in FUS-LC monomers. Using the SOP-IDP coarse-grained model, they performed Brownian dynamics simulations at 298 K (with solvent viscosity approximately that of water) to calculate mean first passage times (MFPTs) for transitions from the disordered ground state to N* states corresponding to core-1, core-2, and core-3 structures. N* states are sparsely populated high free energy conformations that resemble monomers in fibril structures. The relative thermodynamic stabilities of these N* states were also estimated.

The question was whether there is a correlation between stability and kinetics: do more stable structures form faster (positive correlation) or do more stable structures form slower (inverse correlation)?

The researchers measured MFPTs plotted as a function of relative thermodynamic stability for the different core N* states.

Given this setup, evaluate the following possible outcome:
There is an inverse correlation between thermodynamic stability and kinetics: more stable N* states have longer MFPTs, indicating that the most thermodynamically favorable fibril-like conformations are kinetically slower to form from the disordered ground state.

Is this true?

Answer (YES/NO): YES